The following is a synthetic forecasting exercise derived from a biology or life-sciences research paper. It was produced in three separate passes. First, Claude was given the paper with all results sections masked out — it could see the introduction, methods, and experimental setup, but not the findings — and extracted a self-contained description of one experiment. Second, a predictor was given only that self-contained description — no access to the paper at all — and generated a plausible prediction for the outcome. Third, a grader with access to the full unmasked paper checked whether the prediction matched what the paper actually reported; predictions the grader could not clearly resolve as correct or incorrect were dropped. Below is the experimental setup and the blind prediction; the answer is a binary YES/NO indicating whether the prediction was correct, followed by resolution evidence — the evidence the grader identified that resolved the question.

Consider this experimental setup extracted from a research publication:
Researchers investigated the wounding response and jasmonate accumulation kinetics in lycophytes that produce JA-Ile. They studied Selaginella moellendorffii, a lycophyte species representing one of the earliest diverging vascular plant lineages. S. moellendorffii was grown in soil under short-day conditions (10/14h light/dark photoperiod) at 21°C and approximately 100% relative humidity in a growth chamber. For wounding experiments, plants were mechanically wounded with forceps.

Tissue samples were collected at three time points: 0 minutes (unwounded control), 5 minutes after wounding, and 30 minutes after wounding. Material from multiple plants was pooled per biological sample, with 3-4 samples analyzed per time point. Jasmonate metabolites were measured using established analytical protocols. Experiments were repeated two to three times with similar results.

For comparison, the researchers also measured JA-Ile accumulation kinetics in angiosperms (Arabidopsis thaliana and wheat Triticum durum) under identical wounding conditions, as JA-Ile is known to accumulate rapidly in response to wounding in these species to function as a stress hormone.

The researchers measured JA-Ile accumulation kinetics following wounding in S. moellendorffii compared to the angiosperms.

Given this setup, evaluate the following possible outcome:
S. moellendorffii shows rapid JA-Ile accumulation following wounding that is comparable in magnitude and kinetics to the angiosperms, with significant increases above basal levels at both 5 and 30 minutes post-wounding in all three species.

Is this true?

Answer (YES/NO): NO